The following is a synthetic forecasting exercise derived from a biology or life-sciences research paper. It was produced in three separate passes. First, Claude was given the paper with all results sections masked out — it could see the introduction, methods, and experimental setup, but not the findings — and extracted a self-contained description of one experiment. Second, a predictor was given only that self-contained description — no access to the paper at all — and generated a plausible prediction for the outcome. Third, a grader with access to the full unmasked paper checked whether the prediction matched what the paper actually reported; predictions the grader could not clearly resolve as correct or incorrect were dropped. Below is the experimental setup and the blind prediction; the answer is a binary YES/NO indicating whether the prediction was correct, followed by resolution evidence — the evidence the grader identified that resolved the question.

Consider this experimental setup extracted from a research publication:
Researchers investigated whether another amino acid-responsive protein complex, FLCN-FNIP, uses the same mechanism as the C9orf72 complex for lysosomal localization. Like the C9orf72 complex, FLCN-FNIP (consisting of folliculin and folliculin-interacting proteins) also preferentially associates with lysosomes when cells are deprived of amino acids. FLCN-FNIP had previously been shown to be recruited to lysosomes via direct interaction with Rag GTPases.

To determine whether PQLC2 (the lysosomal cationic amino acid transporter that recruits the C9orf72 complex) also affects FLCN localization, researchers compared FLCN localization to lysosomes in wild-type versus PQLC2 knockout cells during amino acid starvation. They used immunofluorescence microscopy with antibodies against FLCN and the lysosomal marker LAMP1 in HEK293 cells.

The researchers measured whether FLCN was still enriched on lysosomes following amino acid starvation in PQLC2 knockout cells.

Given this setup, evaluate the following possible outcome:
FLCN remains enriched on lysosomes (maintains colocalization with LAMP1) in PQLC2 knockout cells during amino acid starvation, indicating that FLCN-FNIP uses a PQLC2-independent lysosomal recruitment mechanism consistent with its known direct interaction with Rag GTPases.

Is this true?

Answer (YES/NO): YES